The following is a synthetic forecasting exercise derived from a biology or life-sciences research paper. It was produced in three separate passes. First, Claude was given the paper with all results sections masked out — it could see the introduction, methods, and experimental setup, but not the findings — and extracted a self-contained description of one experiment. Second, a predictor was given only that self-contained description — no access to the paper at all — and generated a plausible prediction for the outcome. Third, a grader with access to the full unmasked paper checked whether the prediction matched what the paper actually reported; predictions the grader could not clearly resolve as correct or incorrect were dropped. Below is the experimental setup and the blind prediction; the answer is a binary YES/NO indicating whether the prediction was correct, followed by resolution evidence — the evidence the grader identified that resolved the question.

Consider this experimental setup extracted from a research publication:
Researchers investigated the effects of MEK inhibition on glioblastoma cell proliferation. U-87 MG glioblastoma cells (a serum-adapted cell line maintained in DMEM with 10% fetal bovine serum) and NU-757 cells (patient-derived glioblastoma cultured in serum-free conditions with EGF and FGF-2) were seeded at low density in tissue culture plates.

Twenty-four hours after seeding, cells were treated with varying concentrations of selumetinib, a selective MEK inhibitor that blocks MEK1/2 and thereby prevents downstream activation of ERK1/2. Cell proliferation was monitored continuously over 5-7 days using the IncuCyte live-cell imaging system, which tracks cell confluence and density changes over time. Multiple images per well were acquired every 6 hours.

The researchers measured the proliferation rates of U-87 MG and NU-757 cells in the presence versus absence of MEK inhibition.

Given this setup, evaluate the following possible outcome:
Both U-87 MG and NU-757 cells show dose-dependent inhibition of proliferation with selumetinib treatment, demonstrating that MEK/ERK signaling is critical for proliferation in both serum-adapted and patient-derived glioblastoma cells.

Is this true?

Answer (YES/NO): NO